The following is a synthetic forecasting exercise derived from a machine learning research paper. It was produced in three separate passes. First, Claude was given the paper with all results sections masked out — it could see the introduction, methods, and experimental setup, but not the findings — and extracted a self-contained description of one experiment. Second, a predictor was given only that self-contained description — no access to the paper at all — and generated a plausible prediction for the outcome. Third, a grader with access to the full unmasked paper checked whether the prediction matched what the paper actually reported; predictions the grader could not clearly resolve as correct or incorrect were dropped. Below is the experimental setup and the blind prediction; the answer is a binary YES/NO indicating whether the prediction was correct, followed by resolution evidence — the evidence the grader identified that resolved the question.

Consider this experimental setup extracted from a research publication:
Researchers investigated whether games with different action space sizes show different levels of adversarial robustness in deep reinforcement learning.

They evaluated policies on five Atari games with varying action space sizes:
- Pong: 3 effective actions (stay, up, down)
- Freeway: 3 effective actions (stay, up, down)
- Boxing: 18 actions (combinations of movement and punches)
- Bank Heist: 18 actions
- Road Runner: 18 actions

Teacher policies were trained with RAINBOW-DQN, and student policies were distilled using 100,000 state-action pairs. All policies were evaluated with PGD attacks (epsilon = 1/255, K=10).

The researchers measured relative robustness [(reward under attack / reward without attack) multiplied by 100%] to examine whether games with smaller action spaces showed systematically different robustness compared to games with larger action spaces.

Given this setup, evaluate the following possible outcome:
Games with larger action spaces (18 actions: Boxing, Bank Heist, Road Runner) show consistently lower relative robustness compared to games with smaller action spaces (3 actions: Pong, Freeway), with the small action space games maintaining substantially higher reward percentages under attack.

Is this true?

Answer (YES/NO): NO